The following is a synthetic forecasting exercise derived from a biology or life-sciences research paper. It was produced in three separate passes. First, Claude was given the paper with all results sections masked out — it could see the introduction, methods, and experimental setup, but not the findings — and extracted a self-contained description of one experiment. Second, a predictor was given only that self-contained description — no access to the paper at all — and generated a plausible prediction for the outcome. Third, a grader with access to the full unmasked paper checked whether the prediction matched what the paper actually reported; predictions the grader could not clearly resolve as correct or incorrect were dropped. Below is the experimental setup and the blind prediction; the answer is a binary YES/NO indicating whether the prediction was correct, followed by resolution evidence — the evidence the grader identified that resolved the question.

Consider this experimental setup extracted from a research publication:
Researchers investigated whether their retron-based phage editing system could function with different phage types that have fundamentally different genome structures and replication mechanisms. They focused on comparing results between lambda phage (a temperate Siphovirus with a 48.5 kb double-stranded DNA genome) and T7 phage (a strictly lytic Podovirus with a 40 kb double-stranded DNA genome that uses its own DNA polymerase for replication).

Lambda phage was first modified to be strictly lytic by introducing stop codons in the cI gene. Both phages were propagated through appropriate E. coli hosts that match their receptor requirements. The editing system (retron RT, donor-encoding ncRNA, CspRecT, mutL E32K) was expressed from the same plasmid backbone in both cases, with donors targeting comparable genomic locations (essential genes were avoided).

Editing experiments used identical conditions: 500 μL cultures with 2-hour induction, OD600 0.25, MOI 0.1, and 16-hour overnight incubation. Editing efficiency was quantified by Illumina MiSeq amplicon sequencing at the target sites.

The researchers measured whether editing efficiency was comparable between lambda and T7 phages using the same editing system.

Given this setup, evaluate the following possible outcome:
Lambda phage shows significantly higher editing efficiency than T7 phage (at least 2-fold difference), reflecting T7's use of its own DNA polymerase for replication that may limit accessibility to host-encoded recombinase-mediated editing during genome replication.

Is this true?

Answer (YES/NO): YES